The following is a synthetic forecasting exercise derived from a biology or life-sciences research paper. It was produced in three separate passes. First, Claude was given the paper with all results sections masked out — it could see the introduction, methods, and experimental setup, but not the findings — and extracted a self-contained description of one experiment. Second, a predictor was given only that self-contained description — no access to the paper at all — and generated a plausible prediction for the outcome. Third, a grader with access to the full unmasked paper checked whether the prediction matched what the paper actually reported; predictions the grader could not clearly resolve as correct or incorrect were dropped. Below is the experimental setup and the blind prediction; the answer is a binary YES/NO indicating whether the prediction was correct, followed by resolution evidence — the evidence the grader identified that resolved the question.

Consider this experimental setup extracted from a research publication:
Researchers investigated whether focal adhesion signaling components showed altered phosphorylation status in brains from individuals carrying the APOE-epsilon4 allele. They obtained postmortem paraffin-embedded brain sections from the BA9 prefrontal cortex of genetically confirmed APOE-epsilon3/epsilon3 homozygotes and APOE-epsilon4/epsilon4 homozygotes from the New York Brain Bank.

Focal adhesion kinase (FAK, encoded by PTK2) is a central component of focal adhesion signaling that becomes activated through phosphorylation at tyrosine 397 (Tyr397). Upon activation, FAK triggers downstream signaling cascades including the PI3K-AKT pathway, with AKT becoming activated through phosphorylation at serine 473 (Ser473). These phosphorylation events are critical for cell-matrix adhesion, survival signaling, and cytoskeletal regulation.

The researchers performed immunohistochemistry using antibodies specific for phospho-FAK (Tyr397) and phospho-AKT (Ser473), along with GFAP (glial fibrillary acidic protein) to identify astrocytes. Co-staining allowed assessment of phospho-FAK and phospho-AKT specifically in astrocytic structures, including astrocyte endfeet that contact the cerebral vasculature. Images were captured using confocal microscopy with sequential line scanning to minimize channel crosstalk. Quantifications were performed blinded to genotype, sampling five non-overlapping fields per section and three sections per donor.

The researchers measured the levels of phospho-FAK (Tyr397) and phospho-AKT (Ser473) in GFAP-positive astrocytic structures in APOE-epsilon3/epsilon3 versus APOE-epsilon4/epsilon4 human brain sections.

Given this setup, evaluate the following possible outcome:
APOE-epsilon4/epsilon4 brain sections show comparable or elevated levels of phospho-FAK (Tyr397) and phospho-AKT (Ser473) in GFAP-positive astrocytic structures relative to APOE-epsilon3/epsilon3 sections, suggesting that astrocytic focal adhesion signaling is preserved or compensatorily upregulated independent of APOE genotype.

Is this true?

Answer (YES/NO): NO